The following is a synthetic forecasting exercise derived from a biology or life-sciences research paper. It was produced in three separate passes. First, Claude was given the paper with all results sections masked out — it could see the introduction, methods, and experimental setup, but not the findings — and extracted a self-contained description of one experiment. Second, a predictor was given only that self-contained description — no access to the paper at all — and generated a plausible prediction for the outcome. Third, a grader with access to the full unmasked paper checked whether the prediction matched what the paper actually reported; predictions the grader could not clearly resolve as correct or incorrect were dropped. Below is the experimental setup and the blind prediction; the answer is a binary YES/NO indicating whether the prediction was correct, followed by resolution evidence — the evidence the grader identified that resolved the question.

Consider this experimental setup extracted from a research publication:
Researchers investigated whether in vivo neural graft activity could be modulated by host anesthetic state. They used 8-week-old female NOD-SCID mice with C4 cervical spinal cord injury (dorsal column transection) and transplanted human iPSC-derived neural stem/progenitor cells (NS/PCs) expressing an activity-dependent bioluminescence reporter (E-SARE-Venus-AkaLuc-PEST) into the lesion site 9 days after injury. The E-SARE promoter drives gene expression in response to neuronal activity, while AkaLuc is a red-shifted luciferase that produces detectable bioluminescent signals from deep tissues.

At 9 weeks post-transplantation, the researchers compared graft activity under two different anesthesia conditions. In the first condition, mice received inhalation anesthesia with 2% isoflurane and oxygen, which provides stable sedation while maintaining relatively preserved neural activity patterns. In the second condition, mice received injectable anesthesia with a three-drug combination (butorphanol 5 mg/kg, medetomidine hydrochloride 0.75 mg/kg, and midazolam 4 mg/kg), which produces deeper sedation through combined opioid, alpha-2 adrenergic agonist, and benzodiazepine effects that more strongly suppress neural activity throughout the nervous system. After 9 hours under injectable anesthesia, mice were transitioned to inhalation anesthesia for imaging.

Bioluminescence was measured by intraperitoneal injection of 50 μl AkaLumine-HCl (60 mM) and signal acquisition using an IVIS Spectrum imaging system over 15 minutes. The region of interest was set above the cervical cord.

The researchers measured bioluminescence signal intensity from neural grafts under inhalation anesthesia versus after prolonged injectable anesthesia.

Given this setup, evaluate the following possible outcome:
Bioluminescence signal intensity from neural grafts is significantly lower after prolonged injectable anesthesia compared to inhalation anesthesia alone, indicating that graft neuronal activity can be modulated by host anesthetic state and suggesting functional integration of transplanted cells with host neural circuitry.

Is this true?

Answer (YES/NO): YES